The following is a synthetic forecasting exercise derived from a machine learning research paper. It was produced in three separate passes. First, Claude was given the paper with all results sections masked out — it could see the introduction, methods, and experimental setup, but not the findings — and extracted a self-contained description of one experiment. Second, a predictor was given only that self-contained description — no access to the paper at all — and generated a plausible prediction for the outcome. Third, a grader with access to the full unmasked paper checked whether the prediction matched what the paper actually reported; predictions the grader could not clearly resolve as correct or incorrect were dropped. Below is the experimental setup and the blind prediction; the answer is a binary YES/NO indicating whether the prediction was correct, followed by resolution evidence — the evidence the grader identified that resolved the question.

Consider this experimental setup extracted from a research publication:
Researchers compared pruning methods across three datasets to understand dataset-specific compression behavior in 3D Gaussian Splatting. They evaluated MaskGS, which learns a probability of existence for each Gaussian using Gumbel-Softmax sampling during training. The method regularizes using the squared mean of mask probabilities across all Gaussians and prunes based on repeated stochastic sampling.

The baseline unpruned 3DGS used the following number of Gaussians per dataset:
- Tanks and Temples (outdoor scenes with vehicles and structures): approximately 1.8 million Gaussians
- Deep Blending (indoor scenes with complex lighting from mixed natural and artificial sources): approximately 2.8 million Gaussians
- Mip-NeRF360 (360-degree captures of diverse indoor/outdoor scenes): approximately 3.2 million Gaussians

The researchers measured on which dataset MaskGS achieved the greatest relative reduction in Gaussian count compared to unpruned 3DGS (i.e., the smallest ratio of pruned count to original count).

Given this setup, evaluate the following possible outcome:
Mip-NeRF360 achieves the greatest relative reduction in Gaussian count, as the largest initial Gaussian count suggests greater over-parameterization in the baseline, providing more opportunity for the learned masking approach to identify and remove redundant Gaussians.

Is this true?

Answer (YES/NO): NO